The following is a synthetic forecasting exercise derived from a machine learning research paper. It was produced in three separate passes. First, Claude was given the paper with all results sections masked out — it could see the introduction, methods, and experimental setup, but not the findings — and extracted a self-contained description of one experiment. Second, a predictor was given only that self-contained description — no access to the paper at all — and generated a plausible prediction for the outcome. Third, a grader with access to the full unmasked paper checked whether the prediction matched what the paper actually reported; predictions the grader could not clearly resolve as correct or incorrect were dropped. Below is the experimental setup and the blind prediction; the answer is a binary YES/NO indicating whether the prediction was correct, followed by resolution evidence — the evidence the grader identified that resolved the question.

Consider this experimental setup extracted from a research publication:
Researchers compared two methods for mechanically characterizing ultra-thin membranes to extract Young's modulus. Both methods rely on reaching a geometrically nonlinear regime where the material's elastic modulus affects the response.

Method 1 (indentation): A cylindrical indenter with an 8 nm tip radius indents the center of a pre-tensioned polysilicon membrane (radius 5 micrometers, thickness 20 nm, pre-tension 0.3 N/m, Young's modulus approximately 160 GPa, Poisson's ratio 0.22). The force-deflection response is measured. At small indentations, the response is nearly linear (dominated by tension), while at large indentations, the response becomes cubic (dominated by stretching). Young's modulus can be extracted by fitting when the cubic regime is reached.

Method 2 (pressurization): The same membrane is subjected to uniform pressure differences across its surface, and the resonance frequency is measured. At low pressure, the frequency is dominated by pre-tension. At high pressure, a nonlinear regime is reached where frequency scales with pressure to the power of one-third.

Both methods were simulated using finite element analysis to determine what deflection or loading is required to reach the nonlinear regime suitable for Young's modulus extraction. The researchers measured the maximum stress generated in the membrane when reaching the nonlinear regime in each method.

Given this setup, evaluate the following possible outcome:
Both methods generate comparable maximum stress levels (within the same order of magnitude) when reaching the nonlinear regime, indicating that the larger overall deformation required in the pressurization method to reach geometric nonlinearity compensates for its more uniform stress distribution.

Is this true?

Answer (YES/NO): NO